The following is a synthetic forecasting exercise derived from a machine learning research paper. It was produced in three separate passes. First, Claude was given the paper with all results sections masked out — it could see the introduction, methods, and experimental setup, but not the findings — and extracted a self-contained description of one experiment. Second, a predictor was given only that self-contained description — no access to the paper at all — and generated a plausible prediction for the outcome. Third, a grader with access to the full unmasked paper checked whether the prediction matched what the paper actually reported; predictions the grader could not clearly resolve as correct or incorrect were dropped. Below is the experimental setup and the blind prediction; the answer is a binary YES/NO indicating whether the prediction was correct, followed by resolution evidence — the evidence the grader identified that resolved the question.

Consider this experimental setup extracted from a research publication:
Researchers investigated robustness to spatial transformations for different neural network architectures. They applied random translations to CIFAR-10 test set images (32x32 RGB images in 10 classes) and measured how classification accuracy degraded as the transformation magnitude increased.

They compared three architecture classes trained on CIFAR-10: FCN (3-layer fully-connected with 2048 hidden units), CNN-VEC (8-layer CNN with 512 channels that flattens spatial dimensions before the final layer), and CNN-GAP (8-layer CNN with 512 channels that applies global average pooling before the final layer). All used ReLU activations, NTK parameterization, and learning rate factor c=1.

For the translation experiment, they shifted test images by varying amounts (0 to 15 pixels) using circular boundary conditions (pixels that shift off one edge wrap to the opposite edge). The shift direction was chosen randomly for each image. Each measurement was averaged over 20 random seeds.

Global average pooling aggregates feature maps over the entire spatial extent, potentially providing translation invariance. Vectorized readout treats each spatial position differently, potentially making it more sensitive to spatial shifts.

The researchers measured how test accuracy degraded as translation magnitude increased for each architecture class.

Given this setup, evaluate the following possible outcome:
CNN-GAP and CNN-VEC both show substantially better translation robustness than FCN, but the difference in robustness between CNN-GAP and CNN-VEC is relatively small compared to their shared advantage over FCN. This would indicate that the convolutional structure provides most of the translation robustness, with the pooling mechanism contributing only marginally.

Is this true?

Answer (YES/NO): NO